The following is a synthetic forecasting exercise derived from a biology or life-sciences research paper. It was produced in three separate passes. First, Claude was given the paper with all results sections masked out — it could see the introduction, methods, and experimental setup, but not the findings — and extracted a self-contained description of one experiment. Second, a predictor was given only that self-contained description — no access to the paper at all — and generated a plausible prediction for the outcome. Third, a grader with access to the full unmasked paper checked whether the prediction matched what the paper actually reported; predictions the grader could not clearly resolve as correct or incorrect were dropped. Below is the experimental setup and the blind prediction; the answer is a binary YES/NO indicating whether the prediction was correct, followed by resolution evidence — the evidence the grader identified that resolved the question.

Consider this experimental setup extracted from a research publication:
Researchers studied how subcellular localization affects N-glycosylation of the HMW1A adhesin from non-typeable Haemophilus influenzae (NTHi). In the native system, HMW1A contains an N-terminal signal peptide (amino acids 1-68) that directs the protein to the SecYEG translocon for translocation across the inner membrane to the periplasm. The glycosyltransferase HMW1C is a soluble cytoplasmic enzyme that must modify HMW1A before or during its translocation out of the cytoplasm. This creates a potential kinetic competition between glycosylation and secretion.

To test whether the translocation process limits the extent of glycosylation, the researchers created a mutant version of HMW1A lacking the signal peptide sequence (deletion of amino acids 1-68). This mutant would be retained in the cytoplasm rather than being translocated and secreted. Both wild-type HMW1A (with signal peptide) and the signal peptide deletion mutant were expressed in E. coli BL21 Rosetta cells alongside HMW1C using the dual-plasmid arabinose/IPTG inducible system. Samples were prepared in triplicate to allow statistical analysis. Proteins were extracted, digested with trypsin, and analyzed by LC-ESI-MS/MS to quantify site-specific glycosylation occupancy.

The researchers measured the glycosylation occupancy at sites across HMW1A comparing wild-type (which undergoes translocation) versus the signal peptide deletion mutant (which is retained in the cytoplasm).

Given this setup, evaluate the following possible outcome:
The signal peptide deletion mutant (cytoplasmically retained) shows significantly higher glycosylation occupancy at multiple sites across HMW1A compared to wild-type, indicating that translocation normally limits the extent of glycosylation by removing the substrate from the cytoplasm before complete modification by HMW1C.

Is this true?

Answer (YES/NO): YES